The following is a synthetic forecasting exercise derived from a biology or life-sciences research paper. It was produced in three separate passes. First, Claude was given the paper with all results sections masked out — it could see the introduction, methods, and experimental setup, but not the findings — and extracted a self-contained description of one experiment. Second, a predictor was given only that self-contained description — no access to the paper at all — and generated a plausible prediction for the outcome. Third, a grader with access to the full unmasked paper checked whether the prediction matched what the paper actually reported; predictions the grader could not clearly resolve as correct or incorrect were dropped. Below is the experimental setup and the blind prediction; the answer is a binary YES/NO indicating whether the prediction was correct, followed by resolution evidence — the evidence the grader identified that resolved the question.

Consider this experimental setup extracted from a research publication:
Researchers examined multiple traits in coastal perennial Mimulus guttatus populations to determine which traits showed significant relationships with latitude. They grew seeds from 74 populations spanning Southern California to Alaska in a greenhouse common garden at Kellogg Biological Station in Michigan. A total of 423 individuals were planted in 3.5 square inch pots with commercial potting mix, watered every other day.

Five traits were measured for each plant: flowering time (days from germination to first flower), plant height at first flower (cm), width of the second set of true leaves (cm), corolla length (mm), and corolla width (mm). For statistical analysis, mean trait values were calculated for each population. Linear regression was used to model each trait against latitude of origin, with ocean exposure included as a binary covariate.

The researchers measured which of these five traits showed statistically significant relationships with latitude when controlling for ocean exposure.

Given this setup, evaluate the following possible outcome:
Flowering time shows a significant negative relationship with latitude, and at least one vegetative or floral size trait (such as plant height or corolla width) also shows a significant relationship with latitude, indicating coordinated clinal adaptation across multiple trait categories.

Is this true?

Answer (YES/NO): NO